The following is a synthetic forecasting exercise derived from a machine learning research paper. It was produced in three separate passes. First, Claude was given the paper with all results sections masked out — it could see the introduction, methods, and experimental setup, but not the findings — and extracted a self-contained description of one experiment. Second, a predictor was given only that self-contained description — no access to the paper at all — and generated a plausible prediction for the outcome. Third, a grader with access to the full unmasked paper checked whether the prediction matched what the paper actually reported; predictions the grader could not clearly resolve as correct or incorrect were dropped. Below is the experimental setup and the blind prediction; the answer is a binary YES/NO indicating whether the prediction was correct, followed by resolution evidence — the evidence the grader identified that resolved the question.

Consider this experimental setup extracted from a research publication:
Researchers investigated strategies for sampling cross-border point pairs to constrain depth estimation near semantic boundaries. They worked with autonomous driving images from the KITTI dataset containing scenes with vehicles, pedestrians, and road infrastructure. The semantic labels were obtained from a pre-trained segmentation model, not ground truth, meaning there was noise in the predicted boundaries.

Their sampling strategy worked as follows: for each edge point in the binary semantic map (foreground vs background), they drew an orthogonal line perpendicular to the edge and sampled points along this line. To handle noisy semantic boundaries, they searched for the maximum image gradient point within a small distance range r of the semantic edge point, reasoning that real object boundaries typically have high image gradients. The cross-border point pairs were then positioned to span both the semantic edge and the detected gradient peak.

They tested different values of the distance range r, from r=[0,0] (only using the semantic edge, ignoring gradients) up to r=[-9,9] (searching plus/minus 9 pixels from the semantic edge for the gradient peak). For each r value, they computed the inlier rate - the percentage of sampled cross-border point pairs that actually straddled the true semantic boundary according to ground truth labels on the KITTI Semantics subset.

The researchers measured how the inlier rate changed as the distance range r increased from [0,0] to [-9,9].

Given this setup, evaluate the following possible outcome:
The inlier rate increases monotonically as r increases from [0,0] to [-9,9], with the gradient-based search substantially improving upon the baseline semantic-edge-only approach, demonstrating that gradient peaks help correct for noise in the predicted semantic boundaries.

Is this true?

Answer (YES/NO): YES